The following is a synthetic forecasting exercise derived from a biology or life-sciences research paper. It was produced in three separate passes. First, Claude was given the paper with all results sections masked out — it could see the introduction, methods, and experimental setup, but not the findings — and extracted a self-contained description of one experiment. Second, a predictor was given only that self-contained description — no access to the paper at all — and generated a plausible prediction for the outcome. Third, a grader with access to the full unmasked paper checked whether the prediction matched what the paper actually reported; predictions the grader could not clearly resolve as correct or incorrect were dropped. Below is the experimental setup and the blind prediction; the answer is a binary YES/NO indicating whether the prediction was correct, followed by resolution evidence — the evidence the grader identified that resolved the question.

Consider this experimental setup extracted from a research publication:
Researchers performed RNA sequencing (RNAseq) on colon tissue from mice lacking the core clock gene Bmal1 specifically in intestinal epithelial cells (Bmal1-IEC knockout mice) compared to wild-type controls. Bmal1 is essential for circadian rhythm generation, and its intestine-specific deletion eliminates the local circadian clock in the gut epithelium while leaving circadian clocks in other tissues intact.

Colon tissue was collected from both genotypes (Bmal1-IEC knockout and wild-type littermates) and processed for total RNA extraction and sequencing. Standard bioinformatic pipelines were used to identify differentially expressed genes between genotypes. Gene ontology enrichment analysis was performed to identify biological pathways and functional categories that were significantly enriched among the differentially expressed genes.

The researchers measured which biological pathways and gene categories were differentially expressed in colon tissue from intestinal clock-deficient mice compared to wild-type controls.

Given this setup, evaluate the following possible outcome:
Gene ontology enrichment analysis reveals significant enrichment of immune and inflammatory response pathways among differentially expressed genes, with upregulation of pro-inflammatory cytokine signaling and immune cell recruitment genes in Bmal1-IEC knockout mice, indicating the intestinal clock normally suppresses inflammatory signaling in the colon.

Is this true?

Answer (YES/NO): YES